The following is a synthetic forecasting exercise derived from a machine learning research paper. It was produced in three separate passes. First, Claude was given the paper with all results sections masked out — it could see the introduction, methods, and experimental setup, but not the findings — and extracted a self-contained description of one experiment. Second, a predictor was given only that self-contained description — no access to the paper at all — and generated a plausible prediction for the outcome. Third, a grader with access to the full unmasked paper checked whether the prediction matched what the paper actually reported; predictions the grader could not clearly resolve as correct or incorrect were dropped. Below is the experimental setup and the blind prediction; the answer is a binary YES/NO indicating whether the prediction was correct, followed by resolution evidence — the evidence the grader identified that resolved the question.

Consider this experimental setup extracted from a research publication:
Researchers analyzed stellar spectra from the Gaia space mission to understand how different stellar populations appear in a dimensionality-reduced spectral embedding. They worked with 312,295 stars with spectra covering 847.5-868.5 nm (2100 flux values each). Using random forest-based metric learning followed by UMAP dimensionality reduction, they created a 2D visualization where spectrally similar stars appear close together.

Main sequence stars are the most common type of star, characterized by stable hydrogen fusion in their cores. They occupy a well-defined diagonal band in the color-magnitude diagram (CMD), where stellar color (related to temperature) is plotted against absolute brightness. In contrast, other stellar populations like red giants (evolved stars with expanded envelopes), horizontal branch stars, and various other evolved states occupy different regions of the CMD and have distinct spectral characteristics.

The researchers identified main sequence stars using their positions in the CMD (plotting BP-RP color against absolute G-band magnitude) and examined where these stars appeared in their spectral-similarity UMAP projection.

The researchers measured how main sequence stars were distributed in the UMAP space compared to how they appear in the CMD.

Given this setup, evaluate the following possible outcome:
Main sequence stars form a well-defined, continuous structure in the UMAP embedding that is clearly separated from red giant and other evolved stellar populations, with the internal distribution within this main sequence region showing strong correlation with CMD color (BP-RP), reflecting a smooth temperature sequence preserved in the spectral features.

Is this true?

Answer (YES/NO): NO